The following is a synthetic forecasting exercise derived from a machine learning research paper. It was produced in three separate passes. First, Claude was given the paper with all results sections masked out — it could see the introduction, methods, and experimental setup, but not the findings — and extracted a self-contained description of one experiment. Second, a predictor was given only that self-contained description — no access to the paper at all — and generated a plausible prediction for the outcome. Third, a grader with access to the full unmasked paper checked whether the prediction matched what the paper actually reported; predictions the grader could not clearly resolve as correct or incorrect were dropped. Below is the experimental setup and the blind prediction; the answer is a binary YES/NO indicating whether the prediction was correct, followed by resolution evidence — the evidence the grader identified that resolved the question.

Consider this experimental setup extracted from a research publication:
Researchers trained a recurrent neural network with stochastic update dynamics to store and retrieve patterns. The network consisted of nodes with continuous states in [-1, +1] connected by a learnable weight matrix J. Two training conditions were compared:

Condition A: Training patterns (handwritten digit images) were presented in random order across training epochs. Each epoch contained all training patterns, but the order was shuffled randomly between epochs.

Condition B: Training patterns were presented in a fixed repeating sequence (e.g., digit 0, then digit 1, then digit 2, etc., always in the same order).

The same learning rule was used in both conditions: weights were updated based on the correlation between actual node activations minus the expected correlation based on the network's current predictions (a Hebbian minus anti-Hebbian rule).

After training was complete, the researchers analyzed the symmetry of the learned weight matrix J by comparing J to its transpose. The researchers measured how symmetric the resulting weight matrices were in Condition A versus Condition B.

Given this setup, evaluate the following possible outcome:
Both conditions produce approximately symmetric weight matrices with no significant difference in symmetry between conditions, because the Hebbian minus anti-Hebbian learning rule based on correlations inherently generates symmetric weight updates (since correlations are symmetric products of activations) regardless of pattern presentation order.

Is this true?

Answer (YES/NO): NO